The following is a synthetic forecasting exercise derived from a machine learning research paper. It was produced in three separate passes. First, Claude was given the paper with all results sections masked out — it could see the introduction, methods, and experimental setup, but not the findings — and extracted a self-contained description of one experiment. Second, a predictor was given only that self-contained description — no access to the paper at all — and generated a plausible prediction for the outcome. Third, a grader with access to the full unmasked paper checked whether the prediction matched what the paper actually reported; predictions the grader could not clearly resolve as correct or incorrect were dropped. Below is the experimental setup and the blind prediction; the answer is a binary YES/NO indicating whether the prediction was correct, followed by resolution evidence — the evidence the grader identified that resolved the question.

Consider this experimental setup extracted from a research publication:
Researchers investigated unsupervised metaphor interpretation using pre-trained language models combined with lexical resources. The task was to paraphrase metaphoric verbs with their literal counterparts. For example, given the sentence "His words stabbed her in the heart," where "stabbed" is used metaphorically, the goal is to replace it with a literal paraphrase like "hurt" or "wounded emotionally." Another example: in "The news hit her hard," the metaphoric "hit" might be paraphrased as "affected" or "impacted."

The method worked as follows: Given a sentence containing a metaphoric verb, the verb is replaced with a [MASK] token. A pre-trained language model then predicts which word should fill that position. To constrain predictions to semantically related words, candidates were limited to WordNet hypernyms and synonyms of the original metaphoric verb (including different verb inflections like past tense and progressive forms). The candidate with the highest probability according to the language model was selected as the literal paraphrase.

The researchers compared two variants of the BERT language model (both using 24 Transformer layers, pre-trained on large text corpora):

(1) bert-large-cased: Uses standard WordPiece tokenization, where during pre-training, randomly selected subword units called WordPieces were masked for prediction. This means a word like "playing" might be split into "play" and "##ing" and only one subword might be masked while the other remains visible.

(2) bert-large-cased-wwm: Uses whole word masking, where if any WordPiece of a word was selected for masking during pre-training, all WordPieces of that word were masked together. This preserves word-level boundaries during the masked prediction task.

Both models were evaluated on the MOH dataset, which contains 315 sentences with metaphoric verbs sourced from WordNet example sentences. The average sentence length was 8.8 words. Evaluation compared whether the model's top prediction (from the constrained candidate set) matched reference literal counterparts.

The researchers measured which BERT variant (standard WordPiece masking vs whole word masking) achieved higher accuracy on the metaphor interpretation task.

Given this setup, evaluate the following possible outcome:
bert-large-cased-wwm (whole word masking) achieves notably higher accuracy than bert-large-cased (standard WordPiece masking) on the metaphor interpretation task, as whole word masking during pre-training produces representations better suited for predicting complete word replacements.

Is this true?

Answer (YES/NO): NO